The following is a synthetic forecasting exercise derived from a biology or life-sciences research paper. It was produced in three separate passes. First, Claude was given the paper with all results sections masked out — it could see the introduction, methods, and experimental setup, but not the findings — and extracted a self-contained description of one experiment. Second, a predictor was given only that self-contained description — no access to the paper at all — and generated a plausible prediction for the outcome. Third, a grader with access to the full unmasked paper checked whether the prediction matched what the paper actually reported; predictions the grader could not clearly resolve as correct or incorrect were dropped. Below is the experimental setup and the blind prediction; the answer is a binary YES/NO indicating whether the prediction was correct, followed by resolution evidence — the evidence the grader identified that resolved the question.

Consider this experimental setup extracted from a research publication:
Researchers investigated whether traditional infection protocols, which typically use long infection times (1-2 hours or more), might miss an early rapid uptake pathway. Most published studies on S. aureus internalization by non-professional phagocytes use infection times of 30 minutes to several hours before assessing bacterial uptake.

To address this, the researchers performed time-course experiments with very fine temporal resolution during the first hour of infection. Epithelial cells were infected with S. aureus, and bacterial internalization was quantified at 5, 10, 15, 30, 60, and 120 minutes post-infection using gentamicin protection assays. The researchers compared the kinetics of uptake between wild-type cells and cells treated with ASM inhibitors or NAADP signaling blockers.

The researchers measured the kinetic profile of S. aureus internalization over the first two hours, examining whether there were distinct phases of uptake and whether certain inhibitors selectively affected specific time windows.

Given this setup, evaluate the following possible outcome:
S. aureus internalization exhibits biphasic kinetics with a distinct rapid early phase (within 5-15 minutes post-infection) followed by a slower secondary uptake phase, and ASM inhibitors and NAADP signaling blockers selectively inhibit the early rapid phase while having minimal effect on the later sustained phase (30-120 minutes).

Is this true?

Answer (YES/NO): NO